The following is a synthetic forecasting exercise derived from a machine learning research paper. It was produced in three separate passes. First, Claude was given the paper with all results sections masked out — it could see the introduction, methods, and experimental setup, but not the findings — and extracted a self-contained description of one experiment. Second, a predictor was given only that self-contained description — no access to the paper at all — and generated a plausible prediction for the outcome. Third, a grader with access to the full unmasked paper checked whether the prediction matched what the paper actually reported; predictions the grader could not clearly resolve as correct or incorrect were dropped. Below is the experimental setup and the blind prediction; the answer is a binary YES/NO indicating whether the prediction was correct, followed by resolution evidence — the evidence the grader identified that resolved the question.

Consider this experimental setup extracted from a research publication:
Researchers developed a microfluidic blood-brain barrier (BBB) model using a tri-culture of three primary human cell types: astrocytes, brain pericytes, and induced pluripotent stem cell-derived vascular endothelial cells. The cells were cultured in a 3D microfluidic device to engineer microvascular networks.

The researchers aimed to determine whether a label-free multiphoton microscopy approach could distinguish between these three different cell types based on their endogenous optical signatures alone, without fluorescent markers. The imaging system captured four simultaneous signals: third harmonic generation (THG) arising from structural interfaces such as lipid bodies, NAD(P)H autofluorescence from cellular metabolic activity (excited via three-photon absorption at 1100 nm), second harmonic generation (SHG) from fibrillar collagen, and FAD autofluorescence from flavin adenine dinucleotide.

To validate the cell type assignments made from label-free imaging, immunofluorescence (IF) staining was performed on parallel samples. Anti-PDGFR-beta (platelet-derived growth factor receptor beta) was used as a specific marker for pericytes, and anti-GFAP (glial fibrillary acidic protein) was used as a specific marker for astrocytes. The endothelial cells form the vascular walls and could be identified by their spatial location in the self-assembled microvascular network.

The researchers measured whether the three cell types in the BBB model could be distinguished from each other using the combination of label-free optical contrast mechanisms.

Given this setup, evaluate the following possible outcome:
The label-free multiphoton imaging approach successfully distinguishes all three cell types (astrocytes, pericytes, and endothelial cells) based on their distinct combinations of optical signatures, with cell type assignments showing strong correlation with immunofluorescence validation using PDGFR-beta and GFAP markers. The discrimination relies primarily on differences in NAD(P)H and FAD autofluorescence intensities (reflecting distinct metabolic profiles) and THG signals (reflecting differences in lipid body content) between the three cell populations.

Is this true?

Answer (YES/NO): NO